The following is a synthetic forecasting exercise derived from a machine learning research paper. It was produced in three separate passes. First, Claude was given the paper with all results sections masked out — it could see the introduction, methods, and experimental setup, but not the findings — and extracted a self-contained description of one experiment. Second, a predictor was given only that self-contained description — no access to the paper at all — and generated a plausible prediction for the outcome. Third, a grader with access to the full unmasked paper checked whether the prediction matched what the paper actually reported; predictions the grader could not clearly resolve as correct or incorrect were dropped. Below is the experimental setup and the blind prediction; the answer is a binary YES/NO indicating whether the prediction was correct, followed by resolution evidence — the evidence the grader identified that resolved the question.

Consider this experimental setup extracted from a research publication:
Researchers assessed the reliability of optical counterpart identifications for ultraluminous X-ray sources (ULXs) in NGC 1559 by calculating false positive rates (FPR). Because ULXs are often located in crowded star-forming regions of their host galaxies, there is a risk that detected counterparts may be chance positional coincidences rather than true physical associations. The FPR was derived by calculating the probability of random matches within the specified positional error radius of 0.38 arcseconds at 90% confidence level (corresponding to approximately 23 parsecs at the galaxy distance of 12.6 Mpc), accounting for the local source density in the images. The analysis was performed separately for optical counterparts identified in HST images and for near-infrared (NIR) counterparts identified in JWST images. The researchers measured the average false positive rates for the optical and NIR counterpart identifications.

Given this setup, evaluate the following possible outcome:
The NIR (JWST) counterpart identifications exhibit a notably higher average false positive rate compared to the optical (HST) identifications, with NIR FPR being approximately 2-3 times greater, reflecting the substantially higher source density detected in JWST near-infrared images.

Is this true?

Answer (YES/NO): NO